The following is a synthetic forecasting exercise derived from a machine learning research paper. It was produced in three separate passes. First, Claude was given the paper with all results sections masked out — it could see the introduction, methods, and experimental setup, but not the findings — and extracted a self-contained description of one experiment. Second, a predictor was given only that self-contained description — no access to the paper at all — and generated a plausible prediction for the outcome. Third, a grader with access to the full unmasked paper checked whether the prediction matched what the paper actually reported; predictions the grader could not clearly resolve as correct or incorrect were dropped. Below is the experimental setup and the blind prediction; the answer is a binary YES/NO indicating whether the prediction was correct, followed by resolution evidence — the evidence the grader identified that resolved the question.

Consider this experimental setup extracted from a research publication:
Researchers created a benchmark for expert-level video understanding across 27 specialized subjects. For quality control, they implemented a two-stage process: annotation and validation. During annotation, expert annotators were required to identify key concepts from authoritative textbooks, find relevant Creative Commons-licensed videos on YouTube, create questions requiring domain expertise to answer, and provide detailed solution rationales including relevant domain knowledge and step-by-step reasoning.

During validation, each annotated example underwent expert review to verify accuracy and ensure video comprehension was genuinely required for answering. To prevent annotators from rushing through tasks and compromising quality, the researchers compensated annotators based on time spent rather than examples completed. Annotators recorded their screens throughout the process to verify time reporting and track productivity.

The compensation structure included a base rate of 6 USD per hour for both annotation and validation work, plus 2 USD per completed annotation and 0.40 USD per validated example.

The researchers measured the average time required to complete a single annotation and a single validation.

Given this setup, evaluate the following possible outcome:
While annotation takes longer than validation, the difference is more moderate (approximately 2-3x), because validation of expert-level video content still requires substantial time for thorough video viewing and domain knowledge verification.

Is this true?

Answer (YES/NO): NO